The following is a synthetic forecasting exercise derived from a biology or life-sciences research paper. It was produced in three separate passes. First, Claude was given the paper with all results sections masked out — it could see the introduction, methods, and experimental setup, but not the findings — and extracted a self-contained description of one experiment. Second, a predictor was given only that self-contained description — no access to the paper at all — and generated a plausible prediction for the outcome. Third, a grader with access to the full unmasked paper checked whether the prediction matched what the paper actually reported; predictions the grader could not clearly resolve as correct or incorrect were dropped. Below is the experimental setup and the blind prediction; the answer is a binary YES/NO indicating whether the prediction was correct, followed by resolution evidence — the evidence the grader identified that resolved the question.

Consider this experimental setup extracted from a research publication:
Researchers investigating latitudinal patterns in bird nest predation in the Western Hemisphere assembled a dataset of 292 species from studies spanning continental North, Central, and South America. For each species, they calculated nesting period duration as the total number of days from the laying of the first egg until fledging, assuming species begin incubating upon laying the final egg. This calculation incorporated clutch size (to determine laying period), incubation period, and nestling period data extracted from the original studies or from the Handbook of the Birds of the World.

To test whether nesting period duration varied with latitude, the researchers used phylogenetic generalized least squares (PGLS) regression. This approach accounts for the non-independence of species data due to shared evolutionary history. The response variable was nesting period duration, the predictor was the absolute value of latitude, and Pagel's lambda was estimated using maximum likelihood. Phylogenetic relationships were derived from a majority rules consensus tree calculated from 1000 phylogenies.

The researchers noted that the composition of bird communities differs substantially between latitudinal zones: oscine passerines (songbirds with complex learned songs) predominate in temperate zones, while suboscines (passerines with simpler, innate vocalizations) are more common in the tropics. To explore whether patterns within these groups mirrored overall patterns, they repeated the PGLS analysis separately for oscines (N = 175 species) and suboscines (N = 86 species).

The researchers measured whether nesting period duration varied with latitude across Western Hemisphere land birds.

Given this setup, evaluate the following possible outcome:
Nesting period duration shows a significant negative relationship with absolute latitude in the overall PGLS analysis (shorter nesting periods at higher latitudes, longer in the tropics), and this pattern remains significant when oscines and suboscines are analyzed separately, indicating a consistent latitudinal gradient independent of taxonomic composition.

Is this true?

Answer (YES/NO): YES